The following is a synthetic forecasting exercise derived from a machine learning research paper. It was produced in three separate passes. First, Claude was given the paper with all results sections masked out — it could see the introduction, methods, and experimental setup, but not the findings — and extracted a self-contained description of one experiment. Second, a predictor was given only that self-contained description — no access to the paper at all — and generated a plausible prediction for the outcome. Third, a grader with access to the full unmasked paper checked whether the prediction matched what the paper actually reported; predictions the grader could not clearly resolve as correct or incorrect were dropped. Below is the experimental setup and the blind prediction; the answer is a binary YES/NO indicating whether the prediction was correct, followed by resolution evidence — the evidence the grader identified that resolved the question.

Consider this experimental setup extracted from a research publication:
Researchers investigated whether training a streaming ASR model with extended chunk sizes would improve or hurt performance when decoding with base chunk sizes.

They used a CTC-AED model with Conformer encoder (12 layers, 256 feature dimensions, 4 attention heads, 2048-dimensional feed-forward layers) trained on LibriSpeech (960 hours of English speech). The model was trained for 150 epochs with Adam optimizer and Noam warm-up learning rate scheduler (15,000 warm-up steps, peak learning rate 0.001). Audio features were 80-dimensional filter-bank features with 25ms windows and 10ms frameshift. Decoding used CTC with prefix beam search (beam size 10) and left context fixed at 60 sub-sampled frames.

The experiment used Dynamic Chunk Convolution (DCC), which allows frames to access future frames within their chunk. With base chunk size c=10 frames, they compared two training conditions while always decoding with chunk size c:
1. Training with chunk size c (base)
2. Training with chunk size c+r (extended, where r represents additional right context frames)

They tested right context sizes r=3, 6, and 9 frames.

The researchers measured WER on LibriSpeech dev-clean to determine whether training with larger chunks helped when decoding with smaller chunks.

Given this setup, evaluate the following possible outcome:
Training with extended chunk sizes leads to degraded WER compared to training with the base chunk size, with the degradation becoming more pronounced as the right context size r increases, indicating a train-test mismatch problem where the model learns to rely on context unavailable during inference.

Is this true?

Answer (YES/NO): NO